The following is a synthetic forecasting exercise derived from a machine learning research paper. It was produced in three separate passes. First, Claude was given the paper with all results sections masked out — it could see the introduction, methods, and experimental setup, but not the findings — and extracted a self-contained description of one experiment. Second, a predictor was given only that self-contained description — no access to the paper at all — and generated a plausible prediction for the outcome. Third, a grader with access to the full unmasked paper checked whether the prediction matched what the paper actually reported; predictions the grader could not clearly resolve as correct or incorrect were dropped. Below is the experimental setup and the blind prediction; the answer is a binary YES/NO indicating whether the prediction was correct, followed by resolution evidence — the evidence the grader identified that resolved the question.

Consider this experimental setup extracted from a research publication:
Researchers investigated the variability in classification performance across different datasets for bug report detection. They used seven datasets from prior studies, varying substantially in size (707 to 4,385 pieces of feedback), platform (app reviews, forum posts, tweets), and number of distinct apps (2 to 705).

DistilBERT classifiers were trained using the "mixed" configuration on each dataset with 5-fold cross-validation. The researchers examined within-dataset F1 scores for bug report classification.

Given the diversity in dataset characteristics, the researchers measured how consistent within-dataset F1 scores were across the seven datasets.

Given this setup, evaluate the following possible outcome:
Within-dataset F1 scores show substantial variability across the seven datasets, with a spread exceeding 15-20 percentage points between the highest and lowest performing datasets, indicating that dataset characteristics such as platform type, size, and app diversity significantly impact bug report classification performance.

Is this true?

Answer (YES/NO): YES